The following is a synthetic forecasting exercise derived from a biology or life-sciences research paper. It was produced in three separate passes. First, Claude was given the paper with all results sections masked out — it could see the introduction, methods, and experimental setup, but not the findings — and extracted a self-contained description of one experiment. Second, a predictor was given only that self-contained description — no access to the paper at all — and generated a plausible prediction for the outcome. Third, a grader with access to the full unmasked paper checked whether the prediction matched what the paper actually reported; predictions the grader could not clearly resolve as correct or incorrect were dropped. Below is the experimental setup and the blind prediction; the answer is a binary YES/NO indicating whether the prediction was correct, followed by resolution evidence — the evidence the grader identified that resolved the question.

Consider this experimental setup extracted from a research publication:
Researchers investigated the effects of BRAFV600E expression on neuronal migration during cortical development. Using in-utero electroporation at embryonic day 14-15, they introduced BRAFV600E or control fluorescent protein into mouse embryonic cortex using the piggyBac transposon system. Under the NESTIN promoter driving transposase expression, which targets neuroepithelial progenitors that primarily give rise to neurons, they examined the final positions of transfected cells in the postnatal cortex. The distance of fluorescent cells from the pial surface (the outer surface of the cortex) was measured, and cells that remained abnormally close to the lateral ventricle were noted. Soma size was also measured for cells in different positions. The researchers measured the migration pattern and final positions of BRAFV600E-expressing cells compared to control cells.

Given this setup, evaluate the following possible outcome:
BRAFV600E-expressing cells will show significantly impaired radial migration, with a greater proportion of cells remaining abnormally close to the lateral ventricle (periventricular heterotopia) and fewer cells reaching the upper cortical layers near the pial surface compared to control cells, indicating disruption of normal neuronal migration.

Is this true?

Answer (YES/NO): YES